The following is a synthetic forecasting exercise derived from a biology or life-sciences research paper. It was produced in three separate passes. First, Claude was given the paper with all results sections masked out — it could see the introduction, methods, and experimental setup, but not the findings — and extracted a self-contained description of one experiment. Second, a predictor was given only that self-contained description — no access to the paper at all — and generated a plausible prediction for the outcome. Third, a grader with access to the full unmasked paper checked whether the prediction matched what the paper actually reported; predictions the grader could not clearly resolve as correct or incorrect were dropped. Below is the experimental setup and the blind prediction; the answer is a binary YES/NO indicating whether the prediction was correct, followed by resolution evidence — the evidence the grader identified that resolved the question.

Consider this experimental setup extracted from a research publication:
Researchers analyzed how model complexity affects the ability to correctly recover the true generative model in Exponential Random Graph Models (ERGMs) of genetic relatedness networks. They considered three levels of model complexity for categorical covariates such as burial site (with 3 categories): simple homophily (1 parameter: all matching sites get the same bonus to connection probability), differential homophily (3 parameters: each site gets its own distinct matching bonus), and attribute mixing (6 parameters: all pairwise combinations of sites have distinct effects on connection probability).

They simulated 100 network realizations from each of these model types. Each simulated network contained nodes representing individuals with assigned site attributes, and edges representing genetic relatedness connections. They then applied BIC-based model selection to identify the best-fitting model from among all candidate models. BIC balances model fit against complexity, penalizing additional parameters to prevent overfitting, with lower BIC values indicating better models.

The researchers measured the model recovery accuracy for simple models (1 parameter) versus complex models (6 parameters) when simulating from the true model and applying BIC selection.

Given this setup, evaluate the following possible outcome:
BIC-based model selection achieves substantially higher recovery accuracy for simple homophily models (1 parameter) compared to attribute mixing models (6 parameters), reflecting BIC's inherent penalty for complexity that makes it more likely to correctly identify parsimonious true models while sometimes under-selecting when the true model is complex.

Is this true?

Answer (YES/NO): NO